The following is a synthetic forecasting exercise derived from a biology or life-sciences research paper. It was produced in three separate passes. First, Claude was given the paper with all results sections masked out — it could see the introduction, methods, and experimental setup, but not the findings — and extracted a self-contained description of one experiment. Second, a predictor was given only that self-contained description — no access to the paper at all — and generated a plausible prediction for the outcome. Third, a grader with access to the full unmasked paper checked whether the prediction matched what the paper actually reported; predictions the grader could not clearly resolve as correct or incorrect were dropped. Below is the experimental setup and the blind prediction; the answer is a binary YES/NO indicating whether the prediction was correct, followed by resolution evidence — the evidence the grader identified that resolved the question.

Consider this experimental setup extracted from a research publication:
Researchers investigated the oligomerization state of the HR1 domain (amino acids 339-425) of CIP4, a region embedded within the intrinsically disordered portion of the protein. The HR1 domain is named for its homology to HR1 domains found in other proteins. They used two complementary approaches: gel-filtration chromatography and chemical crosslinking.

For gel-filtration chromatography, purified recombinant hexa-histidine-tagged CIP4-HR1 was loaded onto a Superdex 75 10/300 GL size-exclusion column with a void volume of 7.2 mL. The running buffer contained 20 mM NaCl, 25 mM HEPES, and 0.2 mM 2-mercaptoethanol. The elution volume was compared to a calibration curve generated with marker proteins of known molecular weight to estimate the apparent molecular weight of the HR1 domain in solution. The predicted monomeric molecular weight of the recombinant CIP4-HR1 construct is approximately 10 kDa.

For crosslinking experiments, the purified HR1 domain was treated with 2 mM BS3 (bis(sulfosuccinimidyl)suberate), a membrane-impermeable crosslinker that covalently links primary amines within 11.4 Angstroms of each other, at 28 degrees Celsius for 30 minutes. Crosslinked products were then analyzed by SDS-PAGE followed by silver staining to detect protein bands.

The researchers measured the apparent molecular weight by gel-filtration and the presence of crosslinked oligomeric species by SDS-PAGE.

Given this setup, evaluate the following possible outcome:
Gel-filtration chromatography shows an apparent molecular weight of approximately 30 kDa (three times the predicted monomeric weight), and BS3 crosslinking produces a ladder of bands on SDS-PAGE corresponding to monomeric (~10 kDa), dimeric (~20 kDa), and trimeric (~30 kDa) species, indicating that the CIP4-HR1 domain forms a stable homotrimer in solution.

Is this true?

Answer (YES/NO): NO